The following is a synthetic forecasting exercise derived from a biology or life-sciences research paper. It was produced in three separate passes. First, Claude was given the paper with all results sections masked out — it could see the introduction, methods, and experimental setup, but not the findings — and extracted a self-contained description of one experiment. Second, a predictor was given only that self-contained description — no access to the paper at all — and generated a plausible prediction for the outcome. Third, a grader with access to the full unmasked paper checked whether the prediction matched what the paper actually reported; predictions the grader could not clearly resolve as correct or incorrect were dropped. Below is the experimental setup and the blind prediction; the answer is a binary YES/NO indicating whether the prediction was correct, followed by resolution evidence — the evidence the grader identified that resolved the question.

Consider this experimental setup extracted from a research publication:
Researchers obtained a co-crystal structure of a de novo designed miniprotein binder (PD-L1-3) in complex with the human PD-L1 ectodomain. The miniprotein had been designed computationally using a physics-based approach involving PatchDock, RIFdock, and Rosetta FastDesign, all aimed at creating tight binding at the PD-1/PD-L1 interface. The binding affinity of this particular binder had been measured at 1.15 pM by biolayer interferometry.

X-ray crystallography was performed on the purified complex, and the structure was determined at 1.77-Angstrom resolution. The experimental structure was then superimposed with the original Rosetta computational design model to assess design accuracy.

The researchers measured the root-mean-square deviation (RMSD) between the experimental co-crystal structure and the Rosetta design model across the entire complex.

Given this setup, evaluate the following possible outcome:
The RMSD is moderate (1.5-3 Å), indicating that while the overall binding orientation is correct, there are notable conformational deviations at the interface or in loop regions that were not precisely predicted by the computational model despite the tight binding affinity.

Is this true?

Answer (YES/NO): NO